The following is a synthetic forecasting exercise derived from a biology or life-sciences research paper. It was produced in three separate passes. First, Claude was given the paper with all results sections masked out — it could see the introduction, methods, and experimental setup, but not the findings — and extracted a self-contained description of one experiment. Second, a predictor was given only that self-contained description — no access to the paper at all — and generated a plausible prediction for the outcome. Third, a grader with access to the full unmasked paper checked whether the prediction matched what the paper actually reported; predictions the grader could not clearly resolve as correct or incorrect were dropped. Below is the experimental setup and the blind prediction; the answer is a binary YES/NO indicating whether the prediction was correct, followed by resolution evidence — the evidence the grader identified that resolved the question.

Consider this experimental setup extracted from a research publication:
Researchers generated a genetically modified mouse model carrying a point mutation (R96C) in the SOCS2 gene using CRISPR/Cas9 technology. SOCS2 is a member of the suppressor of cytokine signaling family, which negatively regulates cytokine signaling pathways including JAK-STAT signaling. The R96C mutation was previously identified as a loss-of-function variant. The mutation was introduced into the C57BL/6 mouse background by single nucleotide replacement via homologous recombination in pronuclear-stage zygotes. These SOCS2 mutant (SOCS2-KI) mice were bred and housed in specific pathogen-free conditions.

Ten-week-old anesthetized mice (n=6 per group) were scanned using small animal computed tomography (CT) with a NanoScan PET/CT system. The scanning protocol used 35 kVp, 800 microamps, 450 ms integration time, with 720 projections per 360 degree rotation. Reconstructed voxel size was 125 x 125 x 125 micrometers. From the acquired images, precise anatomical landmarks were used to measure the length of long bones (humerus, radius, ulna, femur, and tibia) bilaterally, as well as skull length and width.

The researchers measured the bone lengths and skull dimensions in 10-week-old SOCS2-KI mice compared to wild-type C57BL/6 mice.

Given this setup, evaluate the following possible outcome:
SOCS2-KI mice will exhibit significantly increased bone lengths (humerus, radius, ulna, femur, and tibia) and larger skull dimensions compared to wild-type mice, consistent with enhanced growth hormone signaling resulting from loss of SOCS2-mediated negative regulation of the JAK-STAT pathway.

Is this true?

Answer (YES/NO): YES